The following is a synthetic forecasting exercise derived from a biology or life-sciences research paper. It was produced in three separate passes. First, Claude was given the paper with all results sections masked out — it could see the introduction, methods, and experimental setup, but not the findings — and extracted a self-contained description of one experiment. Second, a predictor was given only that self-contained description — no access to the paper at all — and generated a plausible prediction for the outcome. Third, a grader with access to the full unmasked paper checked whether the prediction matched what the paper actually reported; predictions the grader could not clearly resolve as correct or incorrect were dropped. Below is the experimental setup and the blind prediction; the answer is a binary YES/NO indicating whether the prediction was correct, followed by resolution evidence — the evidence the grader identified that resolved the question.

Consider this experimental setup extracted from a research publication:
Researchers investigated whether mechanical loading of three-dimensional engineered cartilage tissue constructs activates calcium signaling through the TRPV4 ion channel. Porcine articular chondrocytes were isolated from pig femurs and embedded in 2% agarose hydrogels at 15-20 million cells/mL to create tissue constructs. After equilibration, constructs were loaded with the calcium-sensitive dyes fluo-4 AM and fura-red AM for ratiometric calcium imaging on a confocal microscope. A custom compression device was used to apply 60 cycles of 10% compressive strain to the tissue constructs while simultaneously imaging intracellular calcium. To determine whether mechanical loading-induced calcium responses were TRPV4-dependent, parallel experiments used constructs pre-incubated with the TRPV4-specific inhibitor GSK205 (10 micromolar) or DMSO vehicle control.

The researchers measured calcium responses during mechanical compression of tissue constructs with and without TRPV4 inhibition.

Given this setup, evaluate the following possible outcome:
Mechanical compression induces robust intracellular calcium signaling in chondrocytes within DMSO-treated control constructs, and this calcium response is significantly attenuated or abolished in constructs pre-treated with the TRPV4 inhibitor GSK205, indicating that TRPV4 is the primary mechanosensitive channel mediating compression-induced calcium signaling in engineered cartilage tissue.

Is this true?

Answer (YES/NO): NO